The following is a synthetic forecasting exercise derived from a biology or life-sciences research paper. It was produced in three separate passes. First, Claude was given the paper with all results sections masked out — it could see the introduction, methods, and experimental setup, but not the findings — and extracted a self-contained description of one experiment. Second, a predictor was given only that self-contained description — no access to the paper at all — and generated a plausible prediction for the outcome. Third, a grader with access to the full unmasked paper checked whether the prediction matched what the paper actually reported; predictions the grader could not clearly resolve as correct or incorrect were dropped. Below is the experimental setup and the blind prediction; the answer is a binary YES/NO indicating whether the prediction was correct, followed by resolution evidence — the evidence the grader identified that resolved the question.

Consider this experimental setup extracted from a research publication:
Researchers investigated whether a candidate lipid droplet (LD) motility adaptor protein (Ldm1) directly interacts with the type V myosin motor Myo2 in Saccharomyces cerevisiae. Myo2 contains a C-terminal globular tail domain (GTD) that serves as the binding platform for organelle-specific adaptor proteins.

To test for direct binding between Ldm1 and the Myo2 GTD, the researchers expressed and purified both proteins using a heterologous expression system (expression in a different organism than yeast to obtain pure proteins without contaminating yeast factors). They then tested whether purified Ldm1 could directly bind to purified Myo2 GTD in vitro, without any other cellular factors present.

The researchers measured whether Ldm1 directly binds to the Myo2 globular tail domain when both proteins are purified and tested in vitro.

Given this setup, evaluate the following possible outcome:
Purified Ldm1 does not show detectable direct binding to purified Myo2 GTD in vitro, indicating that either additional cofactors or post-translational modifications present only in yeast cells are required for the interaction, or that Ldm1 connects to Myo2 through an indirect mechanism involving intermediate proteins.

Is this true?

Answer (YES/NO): NO